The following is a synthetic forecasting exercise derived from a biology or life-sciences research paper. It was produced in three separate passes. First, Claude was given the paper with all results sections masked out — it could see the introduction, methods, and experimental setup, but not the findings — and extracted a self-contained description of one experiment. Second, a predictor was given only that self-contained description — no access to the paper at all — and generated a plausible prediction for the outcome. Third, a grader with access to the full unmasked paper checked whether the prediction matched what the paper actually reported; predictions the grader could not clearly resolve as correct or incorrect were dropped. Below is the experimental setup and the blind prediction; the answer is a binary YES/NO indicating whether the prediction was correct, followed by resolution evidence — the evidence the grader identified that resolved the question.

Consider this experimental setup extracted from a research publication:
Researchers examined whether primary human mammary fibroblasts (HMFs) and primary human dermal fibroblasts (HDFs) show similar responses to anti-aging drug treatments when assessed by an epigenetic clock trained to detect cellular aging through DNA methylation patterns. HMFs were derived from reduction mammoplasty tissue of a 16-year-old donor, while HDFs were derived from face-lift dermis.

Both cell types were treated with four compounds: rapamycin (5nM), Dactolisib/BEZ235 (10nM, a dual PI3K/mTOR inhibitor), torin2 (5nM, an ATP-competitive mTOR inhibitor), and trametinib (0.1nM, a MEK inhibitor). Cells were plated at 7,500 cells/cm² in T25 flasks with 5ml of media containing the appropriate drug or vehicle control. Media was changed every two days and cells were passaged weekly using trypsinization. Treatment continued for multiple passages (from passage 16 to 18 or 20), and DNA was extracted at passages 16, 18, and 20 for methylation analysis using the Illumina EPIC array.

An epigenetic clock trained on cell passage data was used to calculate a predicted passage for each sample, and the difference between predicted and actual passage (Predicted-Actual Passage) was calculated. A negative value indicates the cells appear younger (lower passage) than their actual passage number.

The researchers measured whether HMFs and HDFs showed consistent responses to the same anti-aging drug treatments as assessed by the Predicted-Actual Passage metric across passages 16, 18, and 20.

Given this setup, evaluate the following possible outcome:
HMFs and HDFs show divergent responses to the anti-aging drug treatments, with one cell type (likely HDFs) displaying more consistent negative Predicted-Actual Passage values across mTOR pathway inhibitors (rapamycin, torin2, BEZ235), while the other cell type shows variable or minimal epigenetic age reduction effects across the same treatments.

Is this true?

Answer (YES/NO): NO